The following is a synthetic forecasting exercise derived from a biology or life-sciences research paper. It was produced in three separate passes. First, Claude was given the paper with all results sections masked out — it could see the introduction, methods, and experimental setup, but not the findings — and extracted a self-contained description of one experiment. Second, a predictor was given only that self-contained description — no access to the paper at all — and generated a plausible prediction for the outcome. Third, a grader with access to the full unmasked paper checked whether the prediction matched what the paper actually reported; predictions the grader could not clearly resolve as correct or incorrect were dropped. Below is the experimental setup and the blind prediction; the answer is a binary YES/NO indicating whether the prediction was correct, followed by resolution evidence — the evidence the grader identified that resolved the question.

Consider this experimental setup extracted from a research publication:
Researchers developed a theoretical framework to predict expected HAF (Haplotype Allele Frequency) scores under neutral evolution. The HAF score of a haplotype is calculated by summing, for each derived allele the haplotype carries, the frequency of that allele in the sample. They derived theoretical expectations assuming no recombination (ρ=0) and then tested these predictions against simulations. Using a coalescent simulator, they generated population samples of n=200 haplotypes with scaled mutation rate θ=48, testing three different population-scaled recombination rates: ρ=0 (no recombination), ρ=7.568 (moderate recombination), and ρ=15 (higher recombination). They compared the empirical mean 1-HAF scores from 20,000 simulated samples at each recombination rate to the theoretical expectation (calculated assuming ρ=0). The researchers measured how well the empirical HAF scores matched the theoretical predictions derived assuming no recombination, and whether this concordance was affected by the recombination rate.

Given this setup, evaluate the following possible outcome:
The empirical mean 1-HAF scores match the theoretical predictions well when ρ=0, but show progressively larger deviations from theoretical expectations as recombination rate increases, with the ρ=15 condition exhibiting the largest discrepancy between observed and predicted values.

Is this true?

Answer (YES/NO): NO